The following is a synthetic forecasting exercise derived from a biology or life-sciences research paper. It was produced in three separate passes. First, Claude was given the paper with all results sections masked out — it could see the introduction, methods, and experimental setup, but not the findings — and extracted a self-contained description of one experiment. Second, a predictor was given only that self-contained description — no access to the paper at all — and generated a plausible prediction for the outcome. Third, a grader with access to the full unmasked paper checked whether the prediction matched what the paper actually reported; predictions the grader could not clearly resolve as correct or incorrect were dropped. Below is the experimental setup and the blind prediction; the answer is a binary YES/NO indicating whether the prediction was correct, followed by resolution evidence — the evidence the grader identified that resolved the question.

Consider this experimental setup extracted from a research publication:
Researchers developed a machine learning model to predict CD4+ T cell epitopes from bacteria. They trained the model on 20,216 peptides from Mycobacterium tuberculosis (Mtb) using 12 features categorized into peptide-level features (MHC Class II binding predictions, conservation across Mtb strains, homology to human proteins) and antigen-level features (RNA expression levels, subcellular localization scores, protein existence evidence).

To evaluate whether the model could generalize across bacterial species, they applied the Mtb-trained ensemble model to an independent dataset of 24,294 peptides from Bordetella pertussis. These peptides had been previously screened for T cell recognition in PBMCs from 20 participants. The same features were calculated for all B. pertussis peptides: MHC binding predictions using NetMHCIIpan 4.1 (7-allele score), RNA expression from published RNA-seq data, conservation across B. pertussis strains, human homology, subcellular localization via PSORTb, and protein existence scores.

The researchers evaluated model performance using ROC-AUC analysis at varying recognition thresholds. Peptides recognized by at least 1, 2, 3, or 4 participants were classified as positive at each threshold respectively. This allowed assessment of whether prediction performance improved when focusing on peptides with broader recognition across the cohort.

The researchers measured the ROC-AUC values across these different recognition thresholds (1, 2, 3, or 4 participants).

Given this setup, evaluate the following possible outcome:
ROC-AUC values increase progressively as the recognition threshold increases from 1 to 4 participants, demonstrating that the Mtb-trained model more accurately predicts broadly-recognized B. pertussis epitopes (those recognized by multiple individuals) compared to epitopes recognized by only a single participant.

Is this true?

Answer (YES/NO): YES